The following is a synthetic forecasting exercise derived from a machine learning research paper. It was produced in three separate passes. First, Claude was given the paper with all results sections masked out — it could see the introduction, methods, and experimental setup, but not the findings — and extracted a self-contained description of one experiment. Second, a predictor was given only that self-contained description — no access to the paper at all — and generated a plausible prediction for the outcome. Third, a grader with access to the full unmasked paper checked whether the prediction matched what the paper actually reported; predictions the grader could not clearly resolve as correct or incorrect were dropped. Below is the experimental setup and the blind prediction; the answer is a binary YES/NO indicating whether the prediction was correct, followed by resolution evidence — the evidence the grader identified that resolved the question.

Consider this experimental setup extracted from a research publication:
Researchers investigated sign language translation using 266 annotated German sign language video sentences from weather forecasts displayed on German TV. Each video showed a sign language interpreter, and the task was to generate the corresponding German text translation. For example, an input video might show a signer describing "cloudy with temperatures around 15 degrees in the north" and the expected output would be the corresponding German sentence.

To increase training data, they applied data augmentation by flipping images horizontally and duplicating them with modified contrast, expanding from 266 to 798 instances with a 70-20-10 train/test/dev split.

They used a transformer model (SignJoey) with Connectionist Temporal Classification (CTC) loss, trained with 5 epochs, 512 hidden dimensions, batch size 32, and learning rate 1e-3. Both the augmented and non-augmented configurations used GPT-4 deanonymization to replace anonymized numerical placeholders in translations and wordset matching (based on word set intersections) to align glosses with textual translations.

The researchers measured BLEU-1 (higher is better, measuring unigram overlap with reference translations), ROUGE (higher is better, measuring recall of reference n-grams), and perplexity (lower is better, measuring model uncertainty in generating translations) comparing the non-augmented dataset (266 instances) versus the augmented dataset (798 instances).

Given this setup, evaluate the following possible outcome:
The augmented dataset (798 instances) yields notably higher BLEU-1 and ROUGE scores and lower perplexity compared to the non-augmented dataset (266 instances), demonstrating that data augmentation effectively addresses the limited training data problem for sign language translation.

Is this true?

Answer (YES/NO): NO